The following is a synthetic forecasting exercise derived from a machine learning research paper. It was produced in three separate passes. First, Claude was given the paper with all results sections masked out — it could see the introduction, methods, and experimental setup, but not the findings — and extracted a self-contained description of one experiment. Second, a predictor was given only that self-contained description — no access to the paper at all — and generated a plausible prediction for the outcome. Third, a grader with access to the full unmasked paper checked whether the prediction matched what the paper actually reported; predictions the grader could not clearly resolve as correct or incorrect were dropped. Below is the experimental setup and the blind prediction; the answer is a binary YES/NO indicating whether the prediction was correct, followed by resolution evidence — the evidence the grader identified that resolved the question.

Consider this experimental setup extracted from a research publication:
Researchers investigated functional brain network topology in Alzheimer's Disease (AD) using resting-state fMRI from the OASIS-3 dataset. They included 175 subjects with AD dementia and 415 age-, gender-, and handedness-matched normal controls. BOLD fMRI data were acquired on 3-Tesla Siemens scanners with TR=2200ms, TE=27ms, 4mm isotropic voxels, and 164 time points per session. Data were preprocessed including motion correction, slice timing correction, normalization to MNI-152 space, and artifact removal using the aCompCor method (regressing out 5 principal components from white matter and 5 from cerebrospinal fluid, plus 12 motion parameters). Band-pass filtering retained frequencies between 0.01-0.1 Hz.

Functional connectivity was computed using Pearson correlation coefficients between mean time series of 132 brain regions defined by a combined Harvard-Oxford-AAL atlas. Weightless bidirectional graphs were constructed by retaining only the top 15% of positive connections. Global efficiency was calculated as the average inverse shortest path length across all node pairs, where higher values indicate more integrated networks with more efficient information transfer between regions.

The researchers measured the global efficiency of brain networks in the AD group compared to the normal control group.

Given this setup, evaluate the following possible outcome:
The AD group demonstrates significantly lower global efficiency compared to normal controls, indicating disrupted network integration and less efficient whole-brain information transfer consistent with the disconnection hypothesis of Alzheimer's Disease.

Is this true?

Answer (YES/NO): NO